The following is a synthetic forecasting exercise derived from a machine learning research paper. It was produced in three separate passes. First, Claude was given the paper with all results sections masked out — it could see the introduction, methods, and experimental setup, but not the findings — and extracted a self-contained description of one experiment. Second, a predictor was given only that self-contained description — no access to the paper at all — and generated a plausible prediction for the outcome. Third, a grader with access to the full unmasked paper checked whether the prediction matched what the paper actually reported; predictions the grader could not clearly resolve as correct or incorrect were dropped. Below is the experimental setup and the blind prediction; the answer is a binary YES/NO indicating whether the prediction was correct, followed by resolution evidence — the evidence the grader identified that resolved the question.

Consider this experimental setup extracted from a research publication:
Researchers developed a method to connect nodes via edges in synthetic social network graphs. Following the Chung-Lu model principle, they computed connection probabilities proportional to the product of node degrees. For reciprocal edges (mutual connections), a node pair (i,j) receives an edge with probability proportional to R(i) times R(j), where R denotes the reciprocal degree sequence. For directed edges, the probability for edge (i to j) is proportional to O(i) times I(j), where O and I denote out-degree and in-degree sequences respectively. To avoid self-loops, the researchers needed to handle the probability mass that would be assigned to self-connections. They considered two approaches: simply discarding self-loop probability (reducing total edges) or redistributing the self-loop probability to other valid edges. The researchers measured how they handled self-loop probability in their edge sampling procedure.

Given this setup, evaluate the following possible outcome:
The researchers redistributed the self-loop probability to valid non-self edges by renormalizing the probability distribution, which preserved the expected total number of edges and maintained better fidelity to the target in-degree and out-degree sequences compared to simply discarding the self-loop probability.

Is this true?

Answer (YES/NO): NO